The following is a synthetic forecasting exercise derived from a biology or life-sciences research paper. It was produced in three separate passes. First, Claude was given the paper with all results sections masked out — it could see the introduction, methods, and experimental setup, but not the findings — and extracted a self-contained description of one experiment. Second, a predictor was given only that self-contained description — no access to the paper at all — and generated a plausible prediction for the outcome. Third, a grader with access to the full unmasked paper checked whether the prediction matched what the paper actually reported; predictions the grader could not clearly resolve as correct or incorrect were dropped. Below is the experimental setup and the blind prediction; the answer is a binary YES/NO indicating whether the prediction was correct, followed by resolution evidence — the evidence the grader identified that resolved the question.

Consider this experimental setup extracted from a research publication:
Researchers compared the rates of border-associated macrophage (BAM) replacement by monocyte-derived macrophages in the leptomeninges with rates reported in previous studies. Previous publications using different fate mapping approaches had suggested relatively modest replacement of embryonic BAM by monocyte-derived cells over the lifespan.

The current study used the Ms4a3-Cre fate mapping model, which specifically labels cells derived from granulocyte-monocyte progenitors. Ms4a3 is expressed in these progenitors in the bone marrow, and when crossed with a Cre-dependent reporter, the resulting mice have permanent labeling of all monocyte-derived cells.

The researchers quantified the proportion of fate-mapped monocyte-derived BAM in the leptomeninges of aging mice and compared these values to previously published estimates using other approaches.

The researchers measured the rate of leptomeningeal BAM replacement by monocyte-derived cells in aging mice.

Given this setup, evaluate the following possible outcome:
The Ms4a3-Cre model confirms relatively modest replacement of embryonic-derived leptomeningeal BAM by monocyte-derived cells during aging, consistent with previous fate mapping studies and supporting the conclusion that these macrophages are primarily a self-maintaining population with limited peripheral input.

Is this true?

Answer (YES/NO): NO